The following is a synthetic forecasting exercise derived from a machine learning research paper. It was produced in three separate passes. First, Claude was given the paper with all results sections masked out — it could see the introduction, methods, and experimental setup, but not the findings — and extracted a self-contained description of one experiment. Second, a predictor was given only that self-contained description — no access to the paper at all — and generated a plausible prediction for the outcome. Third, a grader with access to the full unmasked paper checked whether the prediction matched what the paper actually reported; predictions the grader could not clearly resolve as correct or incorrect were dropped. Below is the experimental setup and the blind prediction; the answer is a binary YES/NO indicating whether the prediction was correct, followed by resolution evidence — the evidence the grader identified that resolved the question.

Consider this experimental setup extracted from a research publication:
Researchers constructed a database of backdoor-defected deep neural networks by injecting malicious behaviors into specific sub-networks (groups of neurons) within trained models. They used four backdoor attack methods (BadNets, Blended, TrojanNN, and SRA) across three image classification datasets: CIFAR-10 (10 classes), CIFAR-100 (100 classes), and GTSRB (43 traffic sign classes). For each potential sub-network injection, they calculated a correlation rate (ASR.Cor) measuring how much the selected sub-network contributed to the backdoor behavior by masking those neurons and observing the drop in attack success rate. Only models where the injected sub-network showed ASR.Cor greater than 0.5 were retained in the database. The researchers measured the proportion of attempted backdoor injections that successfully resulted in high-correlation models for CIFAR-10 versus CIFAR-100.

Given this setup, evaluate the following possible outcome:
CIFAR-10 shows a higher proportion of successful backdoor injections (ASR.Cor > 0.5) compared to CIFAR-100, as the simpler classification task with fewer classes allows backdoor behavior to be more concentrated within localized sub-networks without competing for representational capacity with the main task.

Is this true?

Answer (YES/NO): YES